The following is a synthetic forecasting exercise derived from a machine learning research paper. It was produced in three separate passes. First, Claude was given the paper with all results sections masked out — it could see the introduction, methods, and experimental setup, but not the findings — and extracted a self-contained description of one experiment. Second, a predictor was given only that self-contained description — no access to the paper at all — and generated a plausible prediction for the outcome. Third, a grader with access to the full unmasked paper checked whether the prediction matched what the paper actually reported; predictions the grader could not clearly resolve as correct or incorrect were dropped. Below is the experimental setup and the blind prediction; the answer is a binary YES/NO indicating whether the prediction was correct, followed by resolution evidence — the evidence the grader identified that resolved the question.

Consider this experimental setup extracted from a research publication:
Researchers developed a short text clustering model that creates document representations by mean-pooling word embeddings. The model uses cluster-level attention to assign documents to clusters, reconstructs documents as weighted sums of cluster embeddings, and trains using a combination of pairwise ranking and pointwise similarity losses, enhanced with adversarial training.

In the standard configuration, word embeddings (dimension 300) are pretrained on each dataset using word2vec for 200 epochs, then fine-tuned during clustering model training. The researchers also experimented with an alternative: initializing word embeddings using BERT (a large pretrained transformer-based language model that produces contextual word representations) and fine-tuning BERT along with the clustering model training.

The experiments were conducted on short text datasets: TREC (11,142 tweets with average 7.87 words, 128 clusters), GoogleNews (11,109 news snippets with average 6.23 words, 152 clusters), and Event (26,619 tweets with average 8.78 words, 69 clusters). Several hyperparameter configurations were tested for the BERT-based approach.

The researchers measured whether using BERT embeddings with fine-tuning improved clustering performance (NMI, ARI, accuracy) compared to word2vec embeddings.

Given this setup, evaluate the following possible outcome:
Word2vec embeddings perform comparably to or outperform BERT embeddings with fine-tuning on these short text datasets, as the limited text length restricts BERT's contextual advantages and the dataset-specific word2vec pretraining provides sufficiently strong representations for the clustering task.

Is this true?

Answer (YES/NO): YES